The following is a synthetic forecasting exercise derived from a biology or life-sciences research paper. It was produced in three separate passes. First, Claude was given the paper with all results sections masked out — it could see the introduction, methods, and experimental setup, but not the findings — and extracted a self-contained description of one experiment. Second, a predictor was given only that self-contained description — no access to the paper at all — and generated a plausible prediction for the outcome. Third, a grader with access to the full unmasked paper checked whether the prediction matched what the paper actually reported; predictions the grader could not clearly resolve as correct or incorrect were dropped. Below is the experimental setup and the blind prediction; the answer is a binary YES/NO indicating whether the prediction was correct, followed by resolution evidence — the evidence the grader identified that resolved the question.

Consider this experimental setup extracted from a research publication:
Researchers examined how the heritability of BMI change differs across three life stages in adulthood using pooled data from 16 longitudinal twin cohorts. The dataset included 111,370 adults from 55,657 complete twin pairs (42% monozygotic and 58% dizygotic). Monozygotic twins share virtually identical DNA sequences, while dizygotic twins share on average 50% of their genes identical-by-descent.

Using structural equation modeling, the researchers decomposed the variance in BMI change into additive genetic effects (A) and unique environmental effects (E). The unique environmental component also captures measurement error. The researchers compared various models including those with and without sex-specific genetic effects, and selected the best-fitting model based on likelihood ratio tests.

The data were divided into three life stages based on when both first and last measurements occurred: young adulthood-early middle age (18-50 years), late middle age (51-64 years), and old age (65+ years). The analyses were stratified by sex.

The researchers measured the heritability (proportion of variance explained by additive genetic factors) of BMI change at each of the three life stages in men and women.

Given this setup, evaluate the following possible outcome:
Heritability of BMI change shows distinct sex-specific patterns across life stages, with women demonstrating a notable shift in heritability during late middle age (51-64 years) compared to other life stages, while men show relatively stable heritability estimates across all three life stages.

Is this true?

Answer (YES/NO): NO